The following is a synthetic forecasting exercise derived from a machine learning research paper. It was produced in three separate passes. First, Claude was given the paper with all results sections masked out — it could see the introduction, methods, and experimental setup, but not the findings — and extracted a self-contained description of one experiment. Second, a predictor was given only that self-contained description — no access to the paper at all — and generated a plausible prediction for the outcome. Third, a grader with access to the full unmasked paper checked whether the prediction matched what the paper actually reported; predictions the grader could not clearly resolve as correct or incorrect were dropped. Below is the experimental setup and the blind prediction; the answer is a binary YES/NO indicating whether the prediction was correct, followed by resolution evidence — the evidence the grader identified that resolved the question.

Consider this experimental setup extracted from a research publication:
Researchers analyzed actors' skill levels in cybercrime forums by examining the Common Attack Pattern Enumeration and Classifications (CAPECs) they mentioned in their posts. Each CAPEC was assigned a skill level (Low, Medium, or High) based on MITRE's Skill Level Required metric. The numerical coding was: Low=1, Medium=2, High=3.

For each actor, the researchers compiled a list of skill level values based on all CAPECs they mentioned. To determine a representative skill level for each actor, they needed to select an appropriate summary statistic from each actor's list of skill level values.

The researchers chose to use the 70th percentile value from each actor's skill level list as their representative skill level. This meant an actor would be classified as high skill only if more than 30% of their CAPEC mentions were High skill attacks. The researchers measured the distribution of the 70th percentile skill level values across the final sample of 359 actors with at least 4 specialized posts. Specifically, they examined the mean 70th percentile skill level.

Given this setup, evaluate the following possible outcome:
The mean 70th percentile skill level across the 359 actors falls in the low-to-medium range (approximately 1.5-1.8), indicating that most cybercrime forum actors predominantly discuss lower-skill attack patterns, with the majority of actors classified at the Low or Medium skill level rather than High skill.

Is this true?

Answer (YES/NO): NO